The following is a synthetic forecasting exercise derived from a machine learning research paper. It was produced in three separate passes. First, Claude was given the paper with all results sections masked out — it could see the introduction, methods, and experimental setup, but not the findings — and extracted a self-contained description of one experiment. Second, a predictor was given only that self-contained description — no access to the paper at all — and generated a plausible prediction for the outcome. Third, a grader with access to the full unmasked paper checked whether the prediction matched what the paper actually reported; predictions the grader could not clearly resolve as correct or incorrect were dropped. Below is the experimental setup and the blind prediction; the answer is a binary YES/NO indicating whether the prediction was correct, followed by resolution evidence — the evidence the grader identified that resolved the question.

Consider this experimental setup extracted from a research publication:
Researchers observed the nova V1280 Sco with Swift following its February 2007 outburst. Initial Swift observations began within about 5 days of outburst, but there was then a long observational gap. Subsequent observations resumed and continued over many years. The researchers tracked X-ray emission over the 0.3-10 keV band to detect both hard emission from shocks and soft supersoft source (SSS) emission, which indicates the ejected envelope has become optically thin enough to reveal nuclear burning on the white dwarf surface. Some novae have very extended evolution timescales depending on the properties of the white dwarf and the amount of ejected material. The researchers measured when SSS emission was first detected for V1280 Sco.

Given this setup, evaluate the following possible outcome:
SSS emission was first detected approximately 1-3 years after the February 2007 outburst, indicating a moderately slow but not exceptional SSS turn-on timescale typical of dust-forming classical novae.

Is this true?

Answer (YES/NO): NO